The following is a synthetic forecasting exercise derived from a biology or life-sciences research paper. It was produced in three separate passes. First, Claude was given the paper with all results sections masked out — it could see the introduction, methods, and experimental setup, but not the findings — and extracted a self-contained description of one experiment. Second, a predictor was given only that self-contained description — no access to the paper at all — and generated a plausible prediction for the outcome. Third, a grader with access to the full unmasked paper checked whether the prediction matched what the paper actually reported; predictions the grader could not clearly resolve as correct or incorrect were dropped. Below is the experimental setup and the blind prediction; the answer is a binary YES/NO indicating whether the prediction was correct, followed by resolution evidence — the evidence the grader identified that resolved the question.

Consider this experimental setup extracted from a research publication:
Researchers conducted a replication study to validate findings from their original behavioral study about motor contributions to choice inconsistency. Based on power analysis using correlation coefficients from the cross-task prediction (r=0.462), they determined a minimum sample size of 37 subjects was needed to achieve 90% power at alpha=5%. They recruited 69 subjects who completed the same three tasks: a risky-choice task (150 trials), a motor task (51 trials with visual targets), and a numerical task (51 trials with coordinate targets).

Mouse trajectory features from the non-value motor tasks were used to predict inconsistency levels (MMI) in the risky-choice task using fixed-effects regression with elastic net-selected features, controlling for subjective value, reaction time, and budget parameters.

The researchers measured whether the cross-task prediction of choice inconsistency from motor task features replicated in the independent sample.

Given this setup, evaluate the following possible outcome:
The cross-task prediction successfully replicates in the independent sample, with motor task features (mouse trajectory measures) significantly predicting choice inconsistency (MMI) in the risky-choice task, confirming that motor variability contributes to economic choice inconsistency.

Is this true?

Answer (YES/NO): YES